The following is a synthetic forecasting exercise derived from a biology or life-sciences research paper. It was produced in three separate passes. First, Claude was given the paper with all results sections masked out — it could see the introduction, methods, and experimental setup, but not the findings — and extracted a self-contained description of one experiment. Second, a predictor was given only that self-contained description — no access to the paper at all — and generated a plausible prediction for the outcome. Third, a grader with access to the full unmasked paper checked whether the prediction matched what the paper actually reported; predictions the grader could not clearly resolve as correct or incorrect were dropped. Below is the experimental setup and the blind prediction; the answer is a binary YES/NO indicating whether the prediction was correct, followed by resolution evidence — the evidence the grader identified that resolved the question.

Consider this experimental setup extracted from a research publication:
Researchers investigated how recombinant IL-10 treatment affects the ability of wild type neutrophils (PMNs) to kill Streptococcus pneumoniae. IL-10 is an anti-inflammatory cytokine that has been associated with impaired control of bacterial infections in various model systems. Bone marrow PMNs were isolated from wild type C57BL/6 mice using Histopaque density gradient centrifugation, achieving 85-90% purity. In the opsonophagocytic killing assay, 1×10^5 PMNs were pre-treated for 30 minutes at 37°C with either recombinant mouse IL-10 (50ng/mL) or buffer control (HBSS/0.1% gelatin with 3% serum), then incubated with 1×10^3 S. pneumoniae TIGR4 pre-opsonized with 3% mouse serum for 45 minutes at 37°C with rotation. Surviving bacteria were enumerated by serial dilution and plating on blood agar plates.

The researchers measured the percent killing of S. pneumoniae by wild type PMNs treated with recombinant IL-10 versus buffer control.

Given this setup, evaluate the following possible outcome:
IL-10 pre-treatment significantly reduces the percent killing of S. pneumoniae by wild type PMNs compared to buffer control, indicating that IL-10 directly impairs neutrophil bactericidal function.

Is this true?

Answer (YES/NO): YES